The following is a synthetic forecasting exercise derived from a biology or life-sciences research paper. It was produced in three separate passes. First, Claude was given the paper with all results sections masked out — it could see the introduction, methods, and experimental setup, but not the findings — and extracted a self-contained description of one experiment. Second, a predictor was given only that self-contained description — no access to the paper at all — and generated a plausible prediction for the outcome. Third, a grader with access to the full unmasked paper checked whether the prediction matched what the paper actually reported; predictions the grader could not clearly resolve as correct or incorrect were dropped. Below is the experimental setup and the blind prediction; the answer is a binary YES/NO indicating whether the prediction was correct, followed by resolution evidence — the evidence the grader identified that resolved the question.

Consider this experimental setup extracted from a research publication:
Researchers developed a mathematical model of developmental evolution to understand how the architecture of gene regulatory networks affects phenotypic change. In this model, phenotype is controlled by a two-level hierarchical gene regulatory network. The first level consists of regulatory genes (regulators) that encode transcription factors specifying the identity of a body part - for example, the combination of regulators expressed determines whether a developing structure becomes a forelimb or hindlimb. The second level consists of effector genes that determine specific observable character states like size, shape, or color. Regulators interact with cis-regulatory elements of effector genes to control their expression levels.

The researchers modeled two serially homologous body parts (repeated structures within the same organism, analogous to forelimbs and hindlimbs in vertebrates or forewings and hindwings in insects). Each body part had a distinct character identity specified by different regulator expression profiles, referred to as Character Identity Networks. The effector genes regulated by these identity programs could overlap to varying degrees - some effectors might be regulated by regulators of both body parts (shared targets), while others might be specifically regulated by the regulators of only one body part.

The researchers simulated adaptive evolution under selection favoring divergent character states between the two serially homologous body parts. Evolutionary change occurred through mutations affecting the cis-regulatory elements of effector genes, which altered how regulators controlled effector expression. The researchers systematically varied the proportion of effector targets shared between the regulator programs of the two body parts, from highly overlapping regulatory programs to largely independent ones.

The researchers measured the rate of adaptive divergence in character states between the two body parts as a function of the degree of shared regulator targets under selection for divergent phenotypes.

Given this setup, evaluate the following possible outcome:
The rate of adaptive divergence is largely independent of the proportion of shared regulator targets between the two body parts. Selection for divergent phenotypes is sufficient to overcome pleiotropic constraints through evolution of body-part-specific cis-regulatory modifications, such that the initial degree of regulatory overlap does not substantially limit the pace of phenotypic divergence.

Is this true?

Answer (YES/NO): NO